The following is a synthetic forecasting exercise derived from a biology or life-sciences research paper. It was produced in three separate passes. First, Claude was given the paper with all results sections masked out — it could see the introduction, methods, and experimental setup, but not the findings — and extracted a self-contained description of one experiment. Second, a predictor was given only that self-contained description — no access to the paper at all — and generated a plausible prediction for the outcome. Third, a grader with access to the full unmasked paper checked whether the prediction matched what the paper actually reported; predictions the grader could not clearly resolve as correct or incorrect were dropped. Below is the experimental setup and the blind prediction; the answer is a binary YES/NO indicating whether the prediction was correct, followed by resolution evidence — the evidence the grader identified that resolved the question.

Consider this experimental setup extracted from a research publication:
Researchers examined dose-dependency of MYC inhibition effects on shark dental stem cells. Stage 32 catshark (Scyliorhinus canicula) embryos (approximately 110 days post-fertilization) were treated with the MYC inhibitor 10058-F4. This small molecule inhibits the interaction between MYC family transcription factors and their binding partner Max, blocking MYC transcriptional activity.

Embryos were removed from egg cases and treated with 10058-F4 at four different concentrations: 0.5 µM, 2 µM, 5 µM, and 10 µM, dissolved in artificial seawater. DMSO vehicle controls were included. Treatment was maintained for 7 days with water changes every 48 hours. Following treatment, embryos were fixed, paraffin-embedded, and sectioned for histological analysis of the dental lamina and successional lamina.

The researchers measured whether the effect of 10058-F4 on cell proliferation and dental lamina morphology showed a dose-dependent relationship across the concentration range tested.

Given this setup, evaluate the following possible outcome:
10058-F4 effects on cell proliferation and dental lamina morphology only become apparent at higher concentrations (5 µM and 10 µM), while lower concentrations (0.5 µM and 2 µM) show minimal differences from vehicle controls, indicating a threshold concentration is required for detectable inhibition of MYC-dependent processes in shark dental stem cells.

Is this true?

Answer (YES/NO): NO